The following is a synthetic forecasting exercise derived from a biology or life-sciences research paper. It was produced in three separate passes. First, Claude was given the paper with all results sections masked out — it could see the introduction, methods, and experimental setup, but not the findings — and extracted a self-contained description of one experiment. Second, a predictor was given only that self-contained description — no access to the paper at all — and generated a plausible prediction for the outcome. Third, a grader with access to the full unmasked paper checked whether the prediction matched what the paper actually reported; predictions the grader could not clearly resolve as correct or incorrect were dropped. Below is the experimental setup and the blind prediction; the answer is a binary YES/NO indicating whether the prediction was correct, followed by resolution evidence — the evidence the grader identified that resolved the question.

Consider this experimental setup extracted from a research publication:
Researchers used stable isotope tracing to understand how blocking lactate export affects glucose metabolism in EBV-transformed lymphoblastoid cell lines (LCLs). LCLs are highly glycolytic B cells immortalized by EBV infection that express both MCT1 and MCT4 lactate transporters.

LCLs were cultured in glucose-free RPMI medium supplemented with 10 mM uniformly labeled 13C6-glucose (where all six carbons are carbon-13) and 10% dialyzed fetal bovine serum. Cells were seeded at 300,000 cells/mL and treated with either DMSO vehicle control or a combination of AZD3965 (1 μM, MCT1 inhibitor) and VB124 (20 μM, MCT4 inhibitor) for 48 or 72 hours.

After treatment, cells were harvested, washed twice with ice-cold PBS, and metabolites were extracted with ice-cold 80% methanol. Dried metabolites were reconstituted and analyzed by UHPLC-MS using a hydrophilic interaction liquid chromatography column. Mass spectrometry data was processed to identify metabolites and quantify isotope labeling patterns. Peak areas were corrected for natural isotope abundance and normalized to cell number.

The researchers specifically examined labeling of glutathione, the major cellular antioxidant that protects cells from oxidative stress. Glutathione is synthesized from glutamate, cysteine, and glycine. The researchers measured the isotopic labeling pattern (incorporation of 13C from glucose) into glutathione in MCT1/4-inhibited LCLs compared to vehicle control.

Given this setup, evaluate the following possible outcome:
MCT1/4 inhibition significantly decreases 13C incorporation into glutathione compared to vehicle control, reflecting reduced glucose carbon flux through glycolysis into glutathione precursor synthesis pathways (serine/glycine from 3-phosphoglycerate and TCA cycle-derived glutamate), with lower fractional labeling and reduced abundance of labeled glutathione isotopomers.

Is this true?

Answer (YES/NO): NO